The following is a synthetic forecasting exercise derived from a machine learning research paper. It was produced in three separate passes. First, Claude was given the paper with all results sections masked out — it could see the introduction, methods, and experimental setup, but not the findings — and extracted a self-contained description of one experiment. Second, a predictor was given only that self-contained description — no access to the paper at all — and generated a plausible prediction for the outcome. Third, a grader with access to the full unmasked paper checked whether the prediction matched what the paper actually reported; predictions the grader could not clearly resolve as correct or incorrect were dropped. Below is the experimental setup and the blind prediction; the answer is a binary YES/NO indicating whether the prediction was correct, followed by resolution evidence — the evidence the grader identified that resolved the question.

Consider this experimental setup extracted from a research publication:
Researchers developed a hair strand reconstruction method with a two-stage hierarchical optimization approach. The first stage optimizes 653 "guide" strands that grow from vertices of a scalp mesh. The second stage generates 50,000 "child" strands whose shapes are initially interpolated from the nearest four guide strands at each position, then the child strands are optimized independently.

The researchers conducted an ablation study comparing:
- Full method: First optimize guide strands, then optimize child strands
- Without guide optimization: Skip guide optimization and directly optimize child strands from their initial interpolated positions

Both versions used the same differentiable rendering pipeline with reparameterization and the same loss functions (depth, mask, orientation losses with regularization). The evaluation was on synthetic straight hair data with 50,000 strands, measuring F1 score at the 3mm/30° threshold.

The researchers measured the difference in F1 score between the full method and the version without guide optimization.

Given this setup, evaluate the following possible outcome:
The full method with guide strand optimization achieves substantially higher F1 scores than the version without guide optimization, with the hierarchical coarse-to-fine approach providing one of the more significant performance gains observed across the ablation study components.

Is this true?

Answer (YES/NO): NO